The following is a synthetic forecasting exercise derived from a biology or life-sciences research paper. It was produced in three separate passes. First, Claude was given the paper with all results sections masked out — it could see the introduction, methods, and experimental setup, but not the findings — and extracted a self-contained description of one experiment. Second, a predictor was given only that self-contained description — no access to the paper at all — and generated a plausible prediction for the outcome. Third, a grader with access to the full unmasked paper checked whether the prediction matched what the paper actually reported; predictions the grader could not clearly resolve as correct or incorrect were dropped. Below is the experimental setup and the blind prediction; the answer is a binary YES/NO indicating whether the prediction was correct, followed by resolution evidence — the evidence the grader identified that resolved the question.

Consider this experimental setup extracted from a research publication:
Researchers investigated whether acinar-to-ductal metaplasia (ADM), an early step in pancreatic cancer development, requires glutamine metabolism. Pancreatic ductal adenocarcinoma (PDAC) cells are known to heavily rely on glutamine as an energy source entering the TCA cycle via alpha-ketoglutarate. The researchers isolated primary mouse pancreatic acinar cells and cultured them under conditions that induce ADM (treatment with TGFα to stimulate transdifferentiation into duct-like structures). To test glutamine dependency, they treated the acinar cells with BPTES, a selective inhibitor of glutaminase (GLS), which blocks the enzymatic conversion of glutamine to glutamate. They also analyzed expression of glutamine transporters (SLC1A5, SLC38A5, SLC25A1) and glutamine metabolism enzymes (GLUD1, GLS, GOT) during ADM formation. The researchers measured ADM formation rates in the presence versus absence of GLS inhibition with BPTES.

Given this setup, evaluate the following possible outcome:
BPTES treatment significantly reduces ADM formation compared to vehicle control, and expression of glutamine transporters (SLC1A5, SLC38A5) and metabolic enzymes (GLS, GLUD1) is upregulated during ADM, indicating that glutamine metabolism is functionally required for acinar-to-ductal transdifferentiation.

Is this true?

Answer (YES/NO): NO